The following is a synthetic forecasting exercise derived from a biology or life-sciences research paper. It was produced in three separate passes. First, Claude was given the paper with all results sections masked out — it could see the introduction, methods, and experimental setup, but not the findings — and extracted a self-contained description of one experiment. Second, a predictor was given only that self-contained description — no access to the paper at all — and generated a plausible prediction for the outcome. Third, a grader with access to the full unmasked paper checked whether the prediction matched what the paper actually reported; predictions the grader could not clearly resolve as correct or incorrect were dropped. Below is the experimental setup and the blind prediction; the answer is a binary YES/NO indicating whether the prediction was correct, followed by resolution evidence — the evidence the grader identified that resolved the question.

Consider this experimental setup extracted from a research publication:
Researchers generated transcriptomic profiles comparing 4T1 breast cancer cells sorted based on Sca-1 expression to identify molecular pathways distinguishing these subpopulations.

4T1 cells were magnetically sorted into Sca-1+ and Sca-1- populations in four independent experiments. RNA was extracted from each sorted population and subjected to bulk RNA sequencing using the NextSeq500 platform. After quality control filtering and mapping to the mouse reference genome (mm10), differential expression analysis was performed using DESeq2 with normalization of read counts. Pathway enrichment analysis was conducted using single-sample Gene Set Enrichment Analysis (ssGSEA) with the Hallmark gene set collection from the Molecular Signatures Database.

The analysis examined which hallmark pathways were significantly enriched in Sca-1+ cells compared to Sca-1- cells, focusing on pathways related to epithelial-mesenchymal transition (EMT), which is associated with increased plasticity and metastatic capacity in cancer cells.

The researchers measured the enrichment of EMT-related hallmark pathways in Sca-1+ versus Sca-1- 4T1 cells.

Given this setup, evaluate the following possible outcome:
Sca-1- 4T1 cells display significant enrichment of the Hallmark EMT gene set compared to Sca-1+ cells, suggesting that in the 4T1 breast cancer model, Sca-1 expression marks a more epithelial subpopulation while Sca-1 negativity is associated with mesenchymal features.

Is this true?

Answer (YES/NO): NO